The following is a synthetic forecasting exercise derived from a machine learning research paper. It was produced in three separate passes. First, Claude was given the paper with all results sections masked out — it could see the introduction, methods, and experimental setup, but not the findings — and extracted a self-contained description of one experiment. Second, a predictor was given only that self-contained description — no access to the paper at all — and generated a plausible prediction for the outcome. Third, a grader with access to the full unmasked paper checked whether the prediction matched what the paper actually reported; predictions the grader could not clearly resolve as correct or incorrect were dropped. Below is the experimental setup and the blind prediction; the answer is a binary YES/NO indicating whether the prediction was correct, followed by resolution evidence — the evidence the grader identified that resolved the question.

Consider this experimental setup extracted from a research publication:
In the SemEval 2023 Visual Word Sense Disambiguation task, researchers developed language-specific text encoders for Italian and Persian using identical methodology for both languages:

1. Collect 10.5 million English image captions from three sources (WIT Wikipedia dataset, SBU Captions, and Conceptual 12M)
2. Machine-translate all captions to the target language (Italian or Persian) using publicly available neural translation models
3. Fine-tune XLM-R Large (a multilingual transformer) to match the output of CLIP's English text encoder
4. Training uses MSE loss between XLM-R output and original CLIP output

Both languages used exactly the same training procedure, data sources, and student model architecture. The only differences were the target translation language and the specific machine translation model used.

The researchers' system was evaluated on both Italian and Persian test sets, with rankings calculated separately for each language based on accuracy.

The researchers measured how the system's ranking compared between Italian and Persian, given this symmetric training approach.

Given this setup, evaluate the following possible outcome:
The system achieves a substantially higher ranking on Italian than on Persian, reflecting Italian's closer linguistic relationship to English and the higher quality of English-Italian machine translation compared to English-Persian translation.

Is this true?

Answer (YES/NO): NO